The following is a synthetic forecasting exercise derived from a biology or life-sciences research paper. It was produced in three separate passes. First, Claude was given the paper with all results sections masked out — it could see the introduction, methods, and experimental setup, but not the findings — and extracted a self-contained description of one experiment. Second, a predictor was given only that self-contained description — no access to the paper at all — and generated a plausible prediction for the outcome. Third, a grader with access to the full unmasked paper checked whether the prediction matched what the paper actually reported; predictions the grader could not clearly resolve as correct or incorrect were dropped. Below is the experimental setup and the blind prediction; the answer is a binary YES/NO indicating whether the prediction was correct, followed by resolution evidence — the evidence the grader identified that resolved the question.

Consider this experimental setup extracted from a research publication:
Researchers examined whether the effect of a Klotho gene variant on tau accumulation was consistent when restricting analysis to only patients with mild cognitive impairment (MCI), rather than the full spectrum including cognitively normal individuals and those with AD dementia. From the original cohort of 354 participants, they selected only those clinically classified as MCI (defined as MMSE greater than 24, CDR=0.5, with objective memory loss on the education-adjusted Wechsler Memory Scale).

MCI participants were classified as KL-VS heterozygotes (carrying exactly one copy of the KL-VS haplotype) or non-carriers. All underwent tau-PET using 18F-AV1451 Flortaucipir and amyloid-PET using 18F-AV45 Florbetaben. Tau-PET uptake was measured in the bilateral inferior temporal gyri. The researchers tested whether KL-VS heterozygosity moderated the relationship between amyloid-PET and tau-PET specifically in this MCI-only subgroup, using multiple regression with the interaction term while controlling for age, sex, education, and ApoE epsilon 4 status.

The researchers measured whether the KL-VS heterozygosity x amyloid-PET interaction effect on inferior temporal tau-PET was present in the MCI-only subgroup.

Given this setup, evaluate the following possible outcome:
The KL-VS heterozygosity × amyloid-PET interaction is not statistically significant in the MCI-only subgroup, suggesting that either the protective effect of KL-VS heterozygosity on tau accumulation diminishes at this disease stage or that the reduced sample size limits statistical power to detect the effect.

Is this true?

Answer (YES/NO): NO